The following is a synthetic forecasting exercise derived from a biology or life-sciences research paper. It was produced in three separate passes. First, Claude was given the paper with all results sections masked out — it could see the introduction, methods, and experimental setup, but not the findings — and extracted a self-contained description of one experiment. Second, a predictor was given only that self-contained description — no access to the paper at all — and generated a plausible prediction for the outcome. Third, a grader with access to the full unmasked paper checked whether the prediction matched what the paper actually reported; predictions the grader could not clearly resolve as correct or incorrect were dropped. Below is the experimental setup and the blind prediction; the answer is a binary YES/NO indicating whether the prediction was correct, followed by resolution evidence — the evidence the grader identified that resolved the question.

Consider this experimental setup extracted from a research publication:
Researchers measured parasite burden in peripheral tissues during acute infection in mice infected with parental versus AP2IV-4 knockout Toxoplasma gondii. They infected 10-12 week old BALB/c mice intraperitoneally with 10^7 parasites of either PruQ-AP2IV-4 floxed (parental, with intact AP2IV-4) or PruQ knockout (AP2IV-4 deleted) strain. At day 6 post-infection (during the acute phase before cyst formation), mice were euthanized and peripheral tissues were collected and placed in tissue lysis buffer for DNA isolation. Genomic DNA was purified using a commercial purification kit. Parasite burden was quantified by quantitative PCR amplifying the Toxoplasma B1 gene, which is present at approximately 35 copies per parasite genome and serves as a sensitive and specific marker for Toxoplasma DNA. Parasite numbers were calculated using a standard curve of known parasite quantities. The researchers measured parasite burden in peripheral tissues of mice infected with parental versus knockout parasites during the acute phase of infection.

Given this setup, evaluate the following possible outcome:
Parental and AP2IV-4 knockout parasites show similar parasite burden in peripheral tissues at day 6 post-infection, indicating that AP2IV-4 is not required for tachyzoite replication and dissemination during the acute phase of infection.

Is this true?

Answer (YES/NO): NO